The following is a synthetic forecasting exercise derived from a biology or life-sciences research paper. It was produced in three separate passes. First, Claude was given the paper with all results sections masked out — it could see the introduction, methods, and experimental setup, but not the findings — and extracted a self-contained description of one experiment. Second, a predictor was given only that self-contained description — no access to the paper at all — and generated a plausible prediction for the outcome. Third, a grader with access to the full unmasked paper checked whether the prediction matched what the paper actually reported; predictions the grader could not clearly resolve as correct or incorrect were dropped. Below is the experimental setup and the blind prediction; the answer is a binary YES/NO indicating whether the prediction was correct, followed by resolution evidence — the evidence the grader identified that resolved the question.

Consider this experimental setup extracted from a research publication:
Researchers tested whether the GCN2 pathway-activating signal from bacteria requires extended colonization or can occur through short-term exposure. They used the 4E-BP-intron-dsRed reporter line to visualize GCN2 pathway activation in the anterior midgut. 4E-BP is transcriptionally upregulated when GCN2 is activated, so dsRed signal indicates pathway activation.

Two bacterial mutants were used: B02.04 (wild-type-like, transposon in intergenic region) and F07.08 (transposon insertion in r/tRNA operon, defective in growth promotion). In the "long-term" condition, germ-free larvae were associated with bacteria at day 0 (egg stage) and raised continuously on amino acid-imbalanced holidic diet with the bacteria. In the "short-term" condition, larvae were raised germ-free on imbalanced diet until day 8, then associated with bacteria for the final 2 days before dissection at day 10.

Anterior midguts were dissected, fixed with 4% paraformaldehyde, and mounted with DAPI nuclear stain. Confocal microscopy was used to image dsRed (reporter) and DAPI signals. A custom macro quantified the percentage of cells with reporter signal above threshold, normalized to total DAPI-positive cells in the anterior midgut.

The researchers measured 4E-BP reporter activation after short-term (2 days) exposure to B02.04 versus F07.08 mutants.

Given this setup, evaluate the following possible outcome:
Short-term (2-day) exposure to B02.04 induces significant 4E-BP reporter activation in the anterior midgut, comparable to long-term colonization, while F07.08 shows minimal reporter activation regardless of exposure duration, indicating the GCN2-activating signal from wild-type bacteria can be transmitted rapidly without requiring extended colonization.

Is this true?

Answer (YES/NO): NO